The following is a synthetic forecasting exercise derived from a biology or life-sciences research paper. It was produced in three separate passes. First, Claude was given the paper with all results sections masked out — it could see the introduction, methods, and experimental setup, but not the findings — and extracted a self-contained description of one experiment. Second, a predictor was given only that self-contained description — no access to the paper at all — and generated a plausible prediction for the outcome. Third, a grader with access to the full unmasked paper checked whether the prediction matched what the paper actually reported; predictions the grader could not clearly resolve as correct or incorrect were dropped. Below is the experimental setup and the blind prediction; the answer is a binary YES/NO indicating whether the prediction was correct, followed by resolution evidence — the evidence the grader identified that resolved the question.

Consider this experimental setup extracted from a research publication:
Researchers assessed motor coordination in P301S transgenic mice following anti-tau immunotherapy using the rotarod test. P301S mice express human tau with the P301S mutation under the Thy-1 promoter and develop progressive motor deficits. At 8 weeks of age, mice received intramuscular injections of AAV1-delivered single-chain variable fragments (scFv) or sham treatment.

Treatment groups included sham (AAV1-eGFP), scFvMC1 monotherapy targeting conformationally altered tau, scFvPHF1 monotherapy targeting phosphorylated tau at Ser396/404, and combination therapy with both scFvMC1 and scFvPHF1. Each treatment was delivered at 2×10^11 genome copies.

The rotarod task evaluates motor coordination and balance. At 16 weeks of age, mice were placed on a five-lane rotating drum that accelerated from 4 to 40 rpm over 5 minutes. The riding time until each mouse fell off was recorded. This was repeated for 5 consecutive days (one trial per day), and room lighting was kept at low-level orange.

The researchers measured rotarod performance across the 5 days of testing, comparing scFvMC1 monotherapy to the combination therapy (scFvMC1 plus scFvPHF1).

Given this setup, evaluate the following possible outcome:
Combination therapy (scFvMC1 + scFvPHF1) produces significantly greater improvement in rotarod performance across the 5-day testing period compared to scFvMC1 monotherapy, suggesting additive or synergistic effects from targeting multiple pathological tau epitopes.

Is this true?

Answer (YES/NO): NO